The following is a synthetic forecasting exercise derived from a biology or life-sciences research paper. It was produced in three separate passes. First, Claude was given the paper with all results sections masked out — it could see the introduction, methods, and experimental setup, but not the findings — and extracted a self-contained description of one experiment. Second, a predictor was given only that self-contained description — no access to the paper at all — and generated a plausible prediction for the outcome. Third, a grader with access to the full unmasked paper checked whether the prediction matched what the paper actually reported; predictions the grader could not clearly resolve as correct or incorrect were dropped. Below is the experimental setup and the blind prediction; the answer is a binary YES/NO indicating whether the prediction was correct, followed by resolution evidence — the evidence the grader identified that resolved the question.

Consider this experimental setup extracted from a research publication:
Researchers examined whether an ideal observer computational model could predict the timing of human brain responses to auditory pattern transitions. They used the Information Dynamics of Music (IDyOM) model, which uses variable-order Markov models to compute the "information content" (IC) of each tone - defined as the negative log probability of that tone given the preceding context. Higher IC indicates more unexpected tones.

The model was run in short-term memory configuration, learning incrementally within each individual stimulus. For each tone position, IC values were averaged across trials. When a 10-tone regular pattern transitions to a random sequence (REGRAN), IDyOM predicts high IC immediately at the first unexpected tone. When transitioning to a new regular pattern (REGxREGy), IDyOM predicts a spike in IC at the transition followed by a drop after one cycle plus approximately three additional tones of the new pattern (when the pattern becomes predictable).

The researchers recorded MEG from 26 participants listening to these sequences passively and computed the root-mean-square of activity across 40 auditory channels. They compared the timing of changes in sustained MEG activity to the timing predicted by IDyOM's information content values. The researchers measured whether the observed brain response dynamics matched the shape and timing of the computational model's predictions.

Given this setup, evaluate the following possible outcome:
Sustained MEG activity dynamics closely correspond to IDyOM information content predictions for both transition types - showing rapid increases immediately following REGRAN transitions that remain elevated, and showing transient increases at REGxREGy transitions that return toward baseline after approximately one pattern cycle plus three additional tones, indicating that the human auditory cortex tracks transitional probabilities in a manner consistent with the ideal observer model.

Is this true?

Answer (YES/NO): NO